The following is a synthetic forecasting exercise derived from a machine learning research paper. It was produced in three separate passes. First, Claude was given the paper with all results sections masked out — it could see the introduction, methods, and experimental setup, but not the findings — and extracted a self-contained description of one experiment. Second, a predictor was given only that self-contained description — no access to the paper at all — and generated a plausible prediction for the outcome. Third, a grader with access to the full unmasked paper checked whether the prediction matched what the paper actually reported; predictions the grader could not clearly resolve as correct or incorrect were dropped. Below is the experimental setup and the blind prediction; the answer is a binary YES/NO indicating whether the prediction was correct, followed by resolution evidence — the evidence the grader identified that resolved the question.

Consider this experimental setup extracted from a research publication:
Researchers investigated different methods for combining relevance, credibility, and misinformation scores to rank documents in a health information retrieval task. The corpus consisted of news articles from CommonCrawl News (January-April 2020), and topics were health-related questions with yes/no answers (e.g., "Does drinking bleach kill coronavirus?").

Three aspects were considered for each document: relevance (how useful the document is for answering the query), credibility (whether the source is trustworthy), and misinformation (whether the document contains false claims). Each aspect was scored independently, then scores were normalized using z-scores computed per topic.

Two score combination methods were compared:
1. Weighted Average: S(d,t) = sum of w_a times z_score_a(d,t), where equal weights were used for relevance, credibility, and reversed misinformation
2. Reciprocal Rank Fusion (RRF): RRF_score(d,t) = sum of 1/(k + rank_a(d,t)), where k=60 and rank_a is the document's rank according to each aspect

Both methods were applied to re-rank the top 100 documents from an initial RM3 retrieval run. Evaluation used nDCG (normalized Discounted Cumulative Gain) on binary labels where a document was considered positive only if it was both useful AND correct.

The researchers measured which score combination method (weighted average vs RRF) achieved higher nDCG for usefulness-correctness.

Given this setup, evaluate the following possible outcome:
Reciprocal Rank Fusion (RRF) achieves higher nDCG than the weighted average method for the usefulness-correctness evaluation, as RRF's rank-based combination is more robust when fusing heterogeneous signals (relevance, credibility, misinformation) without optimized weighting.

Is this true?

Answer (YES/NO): NO